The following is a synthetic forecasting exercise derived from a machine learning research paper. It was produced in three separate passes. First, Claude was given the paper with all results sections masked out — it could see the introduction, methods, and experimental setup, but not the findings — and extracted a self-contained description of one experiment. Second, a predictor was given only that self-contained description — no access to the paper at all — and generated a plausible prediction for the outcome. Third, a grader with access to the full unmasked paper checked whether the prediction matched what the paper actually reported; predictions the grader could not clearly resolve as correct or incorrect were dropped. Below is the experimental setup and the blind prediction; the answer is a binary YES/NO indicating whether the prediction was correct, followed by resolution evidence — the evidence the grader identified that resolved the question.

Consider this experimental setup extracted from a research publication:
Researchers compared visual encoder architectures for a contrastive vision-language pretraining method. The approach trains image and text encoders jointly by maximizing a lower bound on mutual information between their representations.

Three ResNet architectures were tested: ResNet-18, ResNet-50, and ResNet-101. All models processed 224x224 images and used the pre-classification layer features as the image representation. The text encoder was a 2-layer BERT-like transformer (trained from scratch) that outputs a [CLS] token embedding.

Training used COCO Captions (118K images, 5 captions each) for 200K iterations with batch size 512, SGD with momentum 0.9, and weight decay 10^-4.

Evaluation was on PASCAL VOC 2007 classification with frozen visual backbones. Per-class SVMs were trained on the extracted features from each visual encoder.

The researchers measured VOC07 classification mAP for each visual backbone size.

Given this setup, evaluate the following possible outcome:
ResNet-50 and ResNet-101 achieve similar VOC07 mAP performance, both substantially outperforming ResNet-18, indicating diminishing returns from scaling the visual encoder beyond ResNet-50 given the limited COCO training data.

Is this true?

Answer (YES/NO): YES